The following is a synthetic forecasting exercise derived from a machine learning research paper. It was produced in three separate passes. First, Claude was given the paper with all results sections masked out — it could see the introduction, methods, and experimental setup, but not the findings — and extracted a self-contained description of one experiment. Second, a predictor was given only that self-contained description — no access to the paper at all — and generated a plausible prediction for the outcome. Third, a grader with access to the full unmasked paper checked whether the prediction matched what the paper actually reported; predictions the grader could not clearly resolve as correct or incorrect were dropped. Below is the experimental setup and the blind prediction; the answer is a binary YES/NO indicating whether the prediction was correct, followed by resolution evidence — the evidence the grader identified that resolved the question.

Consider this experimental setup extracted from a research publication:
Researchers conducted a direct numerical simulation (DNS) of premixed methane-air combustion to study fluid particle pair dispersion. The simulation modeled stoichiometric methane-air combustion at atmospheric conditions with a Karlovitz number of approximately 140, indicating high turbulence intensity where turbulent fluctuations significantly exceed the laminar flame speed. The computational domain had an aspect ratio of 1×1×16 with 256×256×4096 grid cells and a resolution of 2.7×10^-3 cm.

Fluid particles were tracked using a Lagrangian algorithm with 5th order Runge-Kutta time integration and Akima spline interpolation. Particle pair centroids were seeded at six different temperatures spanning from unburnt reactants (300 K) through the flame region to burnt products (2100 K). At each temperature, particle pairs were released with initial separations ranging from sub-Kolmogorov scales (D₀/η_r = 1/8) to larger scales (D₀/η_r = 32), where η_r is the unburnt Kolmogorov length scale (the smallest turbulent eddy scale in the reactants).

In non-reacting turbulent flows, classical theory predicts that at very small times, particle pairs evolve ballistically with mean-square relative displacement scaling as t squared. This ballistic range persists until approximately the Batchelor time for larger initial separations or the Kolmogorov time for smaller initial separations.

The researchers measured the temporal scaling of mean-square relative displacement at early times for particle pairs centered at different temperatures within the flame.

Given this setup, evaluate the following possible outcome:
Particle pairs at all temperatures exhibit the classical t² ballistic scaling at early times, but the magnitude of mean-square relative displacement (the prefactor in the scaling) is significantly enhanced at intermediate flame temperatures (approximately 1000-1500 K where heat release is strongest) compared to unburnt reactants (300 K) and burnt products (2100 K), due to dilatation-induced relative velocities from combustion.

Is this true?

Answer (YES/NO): NO